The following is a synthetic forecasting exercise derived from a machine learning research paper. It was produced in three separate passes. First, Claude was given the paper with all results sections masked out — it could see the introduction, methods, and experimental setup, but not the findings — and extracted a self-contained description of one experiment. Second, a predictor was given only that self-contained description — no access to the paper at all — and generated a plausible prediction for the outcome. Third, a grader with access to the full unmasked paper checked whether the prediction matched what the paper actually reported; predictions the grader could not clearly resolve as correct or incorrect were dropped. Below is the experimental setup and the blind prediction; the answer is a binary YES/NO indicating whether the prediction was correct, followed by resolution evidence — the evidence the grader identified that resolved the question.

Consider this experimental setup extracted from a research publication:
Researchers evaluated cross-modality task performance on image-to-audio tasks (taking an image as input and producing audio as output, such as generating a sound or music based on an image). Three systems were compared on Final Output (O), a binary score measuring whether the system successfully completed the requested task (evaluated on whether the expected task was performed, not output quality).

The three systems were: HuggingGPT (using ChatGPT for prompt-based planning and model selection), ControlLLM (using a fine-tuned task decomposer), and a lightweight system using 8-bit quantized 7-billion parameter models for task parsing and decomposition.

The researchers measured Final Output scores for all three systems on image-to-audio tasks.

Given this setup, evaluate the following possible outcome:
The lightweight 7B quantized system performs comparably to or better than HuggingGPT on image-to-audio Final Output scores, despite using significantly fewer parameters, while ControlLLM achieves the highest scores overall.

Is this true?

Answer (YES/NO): NO